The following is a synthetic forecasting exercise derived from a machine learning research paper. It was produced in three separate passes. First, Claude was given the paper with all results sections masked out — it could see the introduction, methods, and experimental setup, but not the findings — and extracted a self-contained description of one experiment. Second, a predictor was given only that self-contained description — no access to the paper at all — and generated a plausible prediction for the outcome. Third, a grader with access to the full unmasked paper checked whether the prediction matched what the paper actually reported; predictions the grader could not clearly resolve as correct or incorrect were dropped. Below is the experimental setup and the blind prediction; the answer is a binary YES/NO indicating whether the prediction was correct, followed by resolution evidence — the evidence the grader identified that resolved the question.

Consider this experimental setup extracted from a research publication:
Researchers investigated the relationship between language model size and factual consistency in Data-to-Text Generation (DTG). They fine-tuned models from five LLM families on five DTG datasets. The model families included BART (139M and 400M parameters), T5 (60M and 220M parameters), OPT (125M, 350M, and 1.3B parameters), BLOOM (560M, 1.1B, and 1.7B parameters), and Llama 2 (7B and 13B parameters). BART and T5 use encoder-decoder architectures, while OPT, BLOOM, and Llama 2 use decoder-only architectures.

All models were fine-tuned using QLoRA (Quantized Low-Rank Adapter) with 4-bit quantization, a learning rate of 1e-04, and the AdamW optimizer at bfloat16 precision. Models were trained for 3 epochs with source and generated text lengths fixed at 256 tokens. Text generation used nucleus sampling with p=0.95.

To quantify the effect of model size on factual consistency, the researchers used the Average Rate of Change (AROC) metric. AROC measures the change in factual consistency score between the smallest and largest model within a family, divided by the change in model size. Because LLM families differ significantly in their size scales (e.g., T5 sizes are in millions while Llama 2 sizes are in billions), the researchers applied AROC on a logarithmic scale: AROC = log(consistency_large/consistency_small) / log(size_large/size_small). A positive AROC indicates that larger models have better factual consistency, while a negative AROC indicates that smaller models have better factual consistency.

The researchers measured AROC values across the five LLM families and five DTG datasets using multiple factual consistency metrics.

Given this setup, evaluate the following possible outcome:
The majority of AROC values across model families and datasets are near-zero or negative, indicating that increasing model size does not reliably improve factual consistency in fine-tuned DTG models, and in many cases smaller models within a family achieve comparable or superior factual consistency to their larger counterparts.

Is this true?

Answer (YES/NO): NO